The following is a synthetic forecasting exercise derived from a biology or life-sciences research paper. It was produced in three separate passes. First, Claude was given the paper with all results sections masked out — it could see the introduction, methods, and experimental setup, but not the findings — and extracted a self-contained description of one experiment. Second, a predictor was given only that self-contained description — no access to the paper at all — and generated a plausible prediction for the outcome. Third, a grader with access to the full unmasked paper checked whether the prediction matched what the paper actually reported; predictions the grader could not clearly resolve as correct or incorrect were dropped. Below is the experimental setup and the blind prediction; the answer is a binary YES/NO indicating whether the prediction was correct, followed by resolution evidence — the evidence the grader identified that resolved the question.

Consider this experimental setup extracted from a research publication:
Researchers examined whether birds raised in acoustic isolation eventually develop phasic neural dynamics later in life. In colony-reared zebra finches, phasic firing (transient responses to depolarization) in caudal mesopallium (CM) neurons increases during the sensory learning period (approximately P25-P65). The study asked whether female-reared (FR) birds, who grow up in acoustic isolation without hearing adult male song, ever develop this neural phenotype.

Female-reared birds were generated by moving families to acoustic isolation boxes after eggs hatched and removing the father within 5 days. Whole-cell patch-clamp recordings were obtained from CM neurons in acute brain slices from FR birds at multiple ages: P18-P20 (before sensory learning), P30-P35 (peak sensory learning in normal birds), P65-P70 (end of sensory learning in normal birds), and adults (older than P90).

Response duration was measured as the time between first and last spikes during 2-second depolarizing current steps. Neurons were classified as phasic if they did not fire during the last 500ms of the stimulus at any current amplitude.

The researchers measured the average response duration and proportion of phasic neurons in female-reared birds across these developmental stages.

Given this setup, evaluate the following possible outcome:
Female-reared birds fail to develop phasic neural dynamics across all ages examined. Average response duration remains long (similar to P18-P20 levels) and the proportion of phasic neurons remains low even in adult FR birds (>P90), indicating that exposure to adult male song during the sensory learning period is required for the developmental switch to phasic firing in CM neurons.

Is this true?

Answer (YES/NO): NO